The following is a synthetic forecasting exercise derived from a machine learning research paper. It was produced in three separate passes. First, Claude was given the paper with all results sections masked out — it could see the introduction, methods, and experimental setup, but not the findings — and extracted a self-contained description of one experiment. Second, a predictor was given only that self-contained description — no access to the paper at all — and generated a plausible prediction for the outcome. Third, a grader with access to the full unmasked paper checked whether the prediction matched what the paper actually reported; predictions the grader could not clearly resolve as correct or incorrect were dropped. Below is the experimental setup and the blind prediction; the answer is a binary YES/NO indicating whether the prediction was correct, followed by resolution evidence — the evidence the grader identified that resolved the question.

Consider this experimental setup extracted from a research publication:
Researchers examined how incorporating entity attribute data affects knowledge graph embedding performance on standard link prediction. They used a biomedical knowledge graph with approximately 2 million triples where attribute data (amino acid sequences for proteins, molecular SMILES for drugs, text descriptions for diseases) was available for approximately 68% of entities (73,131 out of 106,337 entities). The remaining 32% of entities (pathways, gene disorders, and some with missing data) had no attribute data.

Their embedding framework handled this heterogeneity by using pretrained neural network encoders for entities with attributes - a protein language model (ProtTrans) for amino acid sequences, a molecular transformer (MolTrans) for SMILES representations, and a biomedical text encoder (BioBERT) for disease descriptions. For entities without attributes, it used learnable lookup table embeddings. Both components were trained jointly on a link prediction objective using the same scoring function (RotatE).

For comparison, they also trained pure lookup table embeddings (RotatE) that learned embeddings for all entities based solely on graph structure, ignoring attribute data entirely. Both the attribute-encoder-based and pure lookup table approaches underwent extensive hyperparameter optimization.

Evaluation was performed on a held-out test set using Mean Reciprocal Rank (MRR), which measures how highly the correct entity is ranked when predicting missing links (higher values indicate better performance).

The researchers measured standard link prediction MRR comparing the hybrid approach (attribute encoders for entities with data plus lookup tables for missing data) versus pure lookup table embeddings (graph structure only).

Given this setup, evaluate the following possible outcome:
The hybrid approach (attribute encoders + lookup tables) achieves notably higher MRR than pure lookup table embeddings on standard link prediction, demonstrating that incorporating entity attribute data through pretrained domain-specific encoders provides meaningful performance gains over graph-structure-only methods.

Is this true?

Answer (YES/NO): NO